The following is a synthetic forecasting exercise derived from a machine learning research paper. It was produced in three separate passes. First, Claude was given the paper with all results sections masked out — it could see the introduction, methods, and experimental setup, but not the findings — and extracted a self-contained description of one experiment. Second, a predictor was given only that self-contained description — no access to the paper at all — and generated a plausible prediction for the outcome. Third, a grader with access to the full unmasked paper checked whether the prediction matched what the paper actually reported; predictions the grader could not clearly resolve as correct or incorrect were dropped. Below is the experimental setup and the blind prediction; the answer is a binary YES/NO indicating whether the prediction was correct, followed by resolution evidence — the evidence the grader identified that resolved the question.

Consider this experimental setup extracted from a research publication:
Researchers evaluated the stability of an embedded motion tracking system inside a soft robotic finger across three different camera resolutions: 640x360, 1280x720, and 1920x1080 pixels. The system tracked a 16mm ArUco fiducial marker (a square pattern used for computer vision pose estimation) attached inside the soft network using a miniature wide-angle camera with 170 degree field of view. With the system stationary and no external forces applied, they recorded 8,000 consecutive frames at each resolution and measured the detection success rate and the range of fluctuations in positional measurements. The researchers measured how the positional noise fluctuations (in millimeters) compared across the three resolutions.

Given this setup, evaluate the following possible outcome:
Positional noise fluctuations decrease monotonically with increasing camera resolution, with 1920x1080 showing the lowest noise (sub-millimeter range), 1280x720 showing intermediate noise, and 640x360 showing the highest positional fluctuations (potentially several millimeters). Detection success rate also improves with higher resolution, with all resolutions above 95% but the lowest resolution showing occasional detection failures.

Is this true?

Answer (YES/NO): NO